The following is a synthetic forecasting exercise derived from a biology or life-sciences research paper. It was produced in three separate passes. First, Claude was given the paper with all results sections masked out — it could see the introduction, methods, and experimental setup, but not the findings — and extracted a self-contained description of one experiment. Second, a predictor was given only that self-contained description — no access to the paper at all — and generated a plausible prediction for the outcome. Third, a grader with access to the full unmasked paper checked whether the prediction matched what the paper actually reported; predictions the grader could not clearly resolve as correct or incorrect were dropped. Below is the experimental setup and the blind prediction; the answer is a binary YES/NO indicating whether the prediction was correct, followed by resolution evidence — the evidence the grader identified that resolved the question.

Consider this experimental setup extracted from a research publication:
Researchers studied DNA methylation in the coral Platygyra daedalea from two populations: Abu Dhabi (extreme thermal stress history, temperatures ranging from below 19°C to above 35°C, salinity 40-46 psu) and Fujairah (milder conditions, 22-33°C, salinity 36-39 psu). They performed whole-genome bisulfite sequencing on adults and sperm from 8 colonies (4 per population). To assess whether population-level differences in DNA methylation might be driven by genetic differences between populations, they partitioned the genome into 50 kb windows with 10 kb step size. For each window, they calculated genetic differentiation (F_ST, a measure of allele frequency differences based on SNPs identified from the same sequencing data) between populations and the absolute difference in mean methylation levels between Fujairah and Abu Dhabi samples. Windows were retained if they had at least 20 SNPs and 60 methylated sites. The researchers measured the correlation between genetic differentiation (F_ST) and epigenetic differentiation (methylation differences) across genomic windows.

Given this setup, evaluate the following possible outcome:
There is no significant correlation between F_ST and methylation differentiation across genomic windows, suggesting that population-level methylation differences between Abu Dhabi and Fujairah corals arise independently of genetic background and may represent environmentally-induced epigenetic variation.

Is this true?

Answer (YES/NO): NO